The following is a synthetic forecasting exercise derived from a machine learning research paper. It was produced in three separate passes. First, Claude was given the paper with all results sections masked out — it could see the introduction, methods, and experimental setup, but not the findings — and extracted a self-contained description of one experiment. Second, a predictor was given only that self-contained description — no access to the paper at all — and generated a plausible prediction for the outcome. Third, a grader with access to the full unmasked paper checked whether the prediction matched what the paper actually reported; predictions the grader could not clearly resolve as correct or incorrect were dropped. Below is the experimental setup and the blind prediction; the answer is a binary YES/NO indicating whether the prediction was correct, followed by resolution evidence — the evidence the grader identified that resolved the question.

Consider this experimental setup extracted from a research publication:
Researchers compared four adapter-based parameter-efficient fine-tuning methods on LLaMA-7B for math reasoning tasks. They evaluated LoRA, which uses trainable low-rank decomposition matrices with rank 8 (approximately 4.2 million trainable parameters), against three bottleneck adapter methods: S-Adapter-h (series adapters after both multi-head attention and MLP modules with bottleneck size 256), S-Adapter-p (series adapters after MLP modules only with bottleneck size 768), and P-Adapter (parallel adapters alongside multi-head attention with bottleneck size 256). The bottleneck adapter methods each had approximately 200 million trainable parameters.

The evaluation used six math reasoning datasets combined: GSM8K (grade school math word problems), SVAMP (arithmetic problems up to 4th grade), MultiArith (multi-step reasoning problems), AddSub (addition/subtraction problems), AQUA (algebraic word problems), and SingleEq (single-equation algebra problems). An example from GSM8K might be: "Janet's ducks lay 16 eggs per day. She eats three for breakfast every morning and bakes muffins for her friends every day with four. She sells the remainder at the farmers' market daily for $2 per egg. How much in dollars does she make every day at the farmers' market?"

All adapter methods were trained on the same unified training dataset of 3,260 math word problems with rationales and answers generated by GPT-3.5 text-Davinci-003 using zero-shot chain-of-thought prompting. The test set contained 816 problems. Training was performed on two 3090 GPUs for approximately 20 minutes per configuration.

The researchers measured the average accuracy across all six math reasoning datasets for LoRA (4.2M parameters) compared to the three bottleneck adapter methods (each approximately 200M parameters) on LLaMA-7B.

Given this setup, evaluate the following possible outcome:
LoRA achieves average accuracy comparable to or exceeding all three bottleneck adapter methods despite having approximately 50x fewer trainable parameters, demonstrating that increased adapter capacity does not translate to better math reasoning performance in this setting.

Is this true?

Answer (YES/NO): YES